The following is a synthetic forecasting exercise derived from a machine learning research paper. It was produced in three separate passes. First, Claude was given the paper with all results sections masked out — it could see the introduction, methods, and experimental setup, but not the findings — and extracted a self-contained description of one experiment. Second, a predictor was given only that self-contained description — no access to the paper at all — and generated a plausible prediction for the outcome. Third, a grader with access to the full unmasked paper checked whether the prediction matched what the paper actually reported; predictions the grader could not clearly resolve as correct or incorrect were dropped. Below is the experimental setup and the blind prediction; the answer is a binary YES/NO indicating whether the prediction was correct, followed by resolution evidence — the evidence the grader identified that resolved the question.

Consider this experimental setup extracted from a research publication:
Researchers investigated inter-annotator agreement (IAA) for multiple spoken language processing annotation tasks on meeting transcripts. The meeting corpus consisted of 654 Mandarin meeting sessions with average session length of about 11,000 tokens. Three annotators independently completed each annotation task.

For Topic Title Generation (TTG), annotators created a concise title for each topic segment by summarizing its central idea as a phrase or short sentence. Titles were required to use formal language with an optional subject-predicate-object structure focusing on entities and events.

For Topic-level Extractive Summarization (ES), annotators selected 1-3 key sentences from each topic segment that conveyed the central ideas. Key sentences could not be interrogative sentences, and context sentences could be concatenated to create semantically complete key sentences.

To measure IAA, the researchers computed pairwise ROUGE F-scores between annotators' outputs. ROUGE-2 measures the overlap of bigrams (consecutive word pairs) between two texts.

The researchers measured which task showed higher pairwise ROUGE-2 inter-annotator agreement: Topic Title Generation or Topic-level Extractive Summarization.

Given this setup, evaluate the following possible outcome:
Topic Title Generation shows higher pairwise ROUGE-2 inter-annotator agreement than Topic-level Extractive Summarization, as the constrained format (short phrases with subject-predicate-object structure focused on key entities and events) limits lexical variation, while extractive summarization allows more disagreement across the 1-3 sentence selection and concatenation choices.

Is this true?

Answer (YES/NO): NO